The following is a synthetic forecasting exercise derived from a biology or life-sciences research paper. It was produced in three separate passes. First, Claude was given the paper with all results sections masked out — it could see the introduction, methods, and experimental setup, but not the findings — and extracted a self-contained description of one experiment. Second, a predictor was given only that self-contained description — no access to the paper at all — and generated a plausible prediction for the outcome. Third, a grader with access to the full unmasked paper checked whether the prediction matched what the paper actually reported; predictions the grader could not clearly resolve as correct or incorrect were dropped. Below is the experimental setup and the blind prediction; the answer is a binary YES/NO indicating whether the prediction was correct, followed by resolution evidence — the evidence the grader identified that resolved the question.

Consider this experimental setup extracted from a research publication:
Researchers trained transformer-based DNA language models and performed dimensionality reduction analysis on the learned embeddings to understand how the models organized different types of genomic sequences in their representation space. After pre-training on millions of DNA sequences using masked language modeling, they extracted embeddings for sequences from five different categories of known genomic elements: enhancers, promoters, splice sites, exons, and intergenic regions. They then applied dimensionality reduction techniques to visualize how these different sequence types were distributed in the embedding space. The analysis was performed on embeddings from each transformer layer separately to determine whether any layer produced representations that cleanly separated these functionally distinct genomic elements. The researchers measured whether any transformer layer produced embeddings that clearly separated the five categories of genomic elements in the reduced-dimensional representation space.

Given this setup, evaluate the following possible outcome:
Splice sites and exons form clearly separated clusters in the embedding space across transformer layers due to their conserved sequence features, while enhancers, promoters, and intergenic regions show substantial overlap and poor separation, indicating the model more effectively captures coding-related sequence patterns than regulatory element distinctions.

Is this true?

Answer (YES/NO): NO